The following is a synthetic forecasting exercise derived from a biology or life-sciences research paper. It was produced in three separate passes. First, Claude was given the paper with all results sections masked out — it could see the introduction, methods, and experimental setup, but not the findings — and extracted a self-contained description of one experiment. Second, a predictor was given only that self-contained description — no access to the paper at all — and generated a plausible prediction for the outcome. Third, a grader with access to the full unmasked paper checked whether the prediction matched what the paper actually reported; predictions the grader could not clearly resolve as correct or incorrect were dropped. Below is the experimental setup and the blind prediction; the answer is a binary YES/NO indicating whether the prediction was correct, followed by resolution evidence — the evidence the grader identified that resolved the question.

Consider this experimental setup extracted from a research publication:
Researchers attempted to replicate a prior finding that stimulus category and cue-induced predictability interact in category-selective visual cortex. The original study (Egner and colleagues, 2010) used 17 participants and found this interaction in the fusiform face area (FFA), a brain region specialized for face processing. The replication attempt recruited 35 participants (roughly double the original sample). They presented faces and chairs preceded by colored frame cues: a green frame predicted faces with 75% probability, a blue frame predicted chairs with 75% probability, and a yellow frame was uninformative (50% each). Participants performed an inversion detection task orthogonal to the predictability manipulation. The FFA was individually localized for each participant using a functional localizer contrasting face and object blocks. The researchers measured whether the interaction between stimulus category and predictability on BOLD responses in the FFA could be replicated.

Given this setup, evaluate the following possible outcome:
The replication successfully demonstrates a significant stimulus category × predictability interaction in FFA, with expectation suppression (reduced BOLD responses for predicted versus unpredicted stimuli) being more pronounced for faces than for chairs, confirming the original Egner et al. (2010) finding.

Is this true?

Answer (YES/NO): NO